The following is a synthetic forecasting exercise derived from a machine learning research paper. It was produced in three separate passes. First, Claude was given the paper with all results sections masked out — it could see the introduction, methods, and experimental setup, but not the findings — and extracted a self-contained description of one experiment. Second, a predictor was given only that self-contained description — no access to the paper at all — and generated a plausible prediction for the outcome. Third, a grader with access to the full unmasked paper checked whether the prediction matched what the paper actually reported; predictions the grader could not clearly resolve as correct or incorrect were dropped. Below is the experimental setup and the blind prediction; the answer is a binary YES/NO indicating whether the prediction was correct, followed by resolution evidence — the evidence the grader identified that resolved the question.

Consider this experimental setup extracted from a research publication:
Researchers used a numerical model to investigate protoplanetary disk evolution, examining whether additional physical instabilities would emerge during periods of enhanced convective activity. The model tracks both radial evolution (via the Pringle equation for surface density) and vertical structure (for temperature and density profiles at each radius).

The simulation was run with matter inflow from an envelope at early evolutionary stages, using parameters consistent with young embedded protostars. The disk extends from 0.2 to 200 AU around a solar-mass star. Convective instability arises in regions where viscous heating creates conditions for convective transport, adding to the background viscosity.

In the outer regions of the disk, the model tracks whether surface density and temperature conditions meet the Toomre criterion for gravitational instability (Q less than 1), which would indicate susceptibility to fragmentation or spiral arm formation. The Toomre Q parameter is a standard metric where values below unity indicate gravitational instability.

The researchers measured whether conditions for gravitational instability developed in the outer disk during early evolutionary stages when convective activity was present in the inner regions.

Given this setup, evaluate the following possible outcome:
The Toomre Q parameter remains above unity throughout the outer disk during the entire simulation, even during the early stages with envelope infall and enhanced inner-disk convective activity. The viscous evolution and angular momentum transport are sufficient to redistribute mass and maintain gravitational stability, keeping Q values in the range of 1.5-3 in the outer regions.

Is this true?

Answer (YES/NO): NO